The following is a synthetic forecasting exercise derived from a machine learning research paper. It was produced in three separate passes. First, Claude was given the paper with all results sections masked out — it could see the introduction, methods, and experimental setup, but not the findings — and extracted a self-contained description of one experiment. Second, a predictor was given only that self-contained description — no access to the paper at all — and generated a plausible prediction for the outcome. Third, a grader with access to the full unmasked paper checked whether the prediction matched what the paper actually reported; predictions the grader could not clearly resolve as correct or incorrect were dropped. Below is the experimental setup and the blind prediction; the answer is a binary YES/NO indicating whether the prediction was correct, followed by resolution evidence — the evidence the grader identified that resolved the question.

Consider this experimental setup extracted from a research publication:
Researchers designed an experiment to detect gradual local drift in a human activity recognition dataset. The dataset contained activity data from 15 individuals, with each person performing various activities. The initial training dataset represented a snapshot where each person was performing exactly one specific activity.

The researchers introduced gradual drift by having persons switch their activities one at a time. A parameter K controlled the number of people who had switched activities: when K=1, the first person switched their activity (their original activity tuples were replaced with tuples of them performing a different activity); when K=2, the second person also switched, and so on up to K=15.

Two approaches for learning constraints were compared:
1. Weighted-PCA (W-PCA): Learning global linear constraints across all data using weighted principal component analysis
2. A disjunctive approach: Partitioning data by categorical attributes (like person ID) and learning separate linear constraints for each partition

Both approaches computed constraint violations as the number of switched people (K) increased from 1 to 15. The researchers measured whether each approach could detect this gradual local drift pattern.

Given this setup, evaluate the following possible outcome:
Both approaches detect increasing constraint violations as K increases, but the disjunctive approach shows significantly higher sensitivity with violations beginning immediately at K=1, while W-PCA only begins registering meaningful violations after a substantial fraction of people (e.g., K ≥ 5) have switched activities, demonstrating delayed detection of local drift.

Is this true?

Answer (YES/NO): NO